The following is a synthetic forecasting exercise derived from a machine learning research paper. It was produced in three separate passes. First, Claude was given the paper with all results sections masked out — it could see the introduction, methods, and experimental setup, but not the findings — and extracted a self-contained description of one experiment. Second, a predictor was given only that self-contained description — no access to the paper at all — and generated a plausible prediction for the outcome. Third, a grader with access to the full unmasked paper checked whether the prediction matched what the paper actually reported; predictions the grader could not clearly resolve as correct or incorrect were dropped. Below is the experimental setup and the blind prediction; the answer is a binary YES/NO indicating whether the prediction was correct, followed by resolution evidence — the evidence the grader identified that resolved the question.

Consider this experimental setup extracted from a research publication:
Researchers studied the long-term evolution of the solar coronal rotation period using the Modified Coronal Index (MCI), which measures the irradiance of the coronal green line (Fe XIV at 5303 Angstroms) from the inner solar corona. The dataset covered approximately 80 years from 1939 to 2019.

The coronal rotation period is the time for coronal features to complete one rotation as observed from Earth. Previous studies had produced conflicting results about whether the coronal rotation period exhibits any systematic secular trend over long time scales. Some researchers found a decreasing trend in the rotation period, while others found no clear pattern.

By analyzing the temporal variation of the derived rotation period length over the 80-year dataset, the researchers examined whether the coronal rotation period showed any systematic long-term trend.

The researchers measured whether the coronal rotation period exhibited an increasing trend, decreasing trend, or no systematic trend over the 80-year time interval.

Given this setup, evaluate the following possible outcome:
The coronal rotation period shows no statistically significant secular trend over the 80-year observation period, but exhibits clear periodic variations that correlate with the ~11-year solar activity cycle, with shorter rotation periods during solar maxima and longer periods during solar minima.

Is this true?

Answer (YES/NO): NO